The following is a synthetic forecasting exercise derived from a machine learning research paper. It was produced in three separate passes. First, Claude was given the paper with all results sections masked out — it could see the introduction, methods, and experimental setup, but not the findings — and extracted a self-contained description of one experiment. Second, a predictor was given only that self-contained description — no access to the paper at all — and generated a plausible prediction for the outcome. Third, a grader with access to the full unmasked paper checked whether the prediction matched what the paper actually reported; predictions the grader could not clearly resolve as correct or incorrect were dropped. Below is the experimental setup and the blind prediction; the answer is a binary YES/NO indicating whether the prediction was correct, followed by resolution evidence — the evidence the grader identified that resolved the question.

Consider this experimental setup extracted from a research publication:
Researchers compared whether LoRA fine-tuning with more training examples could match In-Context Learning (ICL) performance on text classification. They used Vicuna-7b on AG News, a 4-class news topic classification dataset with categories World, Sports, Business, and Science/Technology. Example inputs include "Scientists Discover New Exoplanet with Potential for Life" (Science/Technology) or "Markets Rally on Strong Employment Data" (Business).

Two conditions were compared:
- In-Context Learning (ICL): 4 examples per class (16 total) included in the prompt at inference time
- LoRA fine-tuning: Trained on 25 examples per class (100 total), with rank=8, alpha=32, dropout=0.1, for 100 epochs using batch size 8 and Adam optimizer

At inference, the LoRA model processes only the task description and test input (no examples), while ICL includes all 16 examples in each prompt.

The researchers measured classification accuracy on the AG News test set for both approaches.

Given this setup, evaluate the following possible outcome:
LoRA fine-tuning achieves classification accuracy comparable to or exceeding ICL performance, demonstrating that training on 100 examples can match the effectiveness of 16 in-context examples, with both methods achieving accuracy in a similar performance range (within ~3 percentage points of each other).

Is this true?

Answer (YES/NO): NO